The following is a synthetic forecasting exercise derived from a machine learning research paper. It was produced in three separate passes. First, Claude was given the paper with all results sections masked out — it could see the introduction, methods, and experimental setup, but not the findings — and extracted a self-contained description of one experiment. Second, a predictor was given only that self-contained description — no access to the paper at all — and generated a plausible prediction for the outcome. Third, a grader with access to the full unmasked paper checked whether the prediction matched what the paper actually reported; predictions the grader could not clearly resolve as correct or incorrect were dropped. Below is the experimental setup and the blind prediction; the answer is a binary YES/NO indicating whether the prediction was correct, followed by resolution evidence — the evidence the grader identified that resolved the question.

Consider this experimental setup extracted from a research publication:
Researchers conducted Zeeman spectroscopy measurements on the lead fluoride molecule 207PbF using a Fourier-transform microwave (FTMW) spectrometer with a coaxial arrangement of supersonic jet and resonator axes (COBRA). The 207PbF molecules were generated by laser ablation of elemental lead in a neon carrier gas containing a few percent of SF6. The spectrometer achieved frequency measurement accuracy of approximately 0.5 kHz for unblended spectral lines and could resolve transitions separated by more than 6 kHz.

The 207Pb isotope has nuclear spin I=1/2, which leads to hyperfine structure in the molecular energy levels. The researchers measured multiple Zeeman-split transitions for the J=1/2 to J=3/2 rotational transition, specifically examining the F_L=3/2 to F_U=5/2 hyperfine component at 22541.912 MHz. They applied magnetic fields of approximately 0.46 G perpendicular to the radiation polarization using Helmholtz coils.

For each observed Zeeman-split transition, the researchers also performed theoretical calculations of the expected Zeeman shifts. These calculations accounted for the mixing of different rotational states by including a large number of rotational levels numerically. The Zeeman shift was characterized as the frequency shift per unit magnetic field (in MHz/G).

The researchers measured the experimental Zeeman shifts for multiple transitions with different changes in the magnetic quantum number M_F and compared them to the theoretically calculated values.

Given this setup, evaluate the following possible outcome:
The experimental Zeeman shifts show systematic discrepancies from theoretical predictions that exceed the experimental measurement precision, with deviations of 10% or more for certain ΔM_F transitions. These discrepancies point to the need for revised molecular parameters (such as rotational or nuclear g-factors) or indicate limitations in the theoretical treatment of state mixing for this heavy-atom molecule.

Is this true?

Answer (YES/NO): NO